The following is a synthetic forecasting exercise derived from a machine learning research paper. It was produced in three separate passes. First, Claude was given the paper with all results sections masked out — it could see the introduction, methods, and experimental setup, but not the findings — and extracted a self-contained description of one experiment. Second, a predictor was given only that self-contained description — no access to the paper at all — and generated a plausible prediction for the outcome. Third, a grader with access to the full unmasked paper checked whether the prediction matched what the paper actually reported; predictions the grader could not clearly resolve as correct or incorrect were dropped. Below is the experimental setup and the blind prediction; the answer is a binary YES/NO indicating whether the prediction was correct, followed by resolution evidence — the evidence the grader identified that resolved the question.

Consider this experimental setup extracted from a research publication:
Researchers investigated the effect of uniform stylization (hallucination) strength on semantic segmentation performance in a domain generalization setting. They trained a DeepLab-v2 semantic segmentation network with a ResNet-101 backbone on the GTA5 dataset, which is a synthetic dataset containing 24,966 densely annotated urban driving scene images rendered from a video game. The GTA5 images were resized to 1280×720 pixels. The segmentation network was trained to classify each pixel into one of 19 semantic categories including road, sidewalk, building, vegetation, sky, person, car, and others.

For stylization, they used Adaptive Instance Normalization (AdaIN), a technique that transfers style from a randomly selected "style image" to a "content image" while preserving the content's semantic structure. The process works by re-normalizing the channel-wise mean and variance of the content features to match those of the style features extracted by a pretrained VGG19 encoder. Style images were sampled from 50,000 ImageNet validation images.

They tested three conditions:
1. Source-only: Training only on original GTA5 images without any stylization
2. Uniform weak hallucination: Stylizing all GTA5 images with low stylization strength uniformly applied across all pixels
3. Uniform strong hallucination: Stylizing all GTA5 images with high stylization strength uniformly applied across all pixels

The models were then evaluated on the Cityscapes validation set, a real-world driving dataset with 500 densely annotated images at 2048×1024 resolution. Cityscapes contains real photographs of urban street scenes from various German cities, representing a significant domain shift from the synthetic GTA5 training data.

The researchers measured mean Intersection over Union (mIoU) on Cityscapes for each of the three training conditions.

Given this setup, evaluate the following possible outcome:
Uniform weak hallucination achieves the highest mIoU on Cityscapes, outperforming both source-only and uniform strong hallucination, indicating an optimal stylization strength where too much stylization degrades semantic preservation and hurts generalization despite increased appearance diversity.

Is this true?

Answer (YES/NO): NO